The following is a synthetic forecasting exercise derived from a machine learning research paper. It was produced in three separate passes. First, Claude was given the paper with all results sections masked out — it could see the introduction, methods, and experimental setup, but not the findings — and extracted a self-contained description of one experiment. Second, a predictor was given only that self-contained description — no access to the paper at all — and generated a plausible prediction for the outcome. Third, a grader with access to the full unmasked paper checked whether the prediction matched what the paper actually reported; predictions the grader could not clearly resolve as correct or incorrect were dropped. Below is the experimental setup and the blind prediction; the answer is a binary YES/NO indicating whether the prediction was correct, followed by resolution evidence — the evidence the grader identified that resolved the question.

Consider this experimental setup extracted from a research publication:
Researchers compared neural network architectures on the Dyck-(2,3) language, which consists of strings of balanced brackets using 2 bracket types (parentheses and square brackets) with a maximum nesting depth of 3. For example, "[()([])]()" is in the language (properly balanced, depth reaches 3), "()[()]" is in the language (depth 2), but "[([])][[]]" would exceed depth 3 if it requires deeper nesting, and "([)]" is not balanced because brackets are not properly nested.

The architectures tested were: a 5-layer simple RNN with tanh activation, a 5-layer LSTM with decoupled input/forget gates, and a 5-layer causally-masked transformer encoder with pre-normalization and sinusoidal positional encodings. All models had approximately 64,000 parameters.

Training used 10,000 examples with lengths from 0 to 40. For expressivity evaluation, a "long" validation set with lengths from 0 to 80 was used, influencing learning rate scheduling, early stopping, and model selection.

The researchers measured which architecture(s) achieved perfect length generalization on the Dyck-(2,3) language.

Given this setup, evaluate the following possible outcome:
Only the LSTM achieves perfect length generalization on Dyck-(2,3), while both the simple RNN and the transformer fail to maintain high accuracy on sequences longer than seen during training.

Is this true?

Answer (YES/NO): NO